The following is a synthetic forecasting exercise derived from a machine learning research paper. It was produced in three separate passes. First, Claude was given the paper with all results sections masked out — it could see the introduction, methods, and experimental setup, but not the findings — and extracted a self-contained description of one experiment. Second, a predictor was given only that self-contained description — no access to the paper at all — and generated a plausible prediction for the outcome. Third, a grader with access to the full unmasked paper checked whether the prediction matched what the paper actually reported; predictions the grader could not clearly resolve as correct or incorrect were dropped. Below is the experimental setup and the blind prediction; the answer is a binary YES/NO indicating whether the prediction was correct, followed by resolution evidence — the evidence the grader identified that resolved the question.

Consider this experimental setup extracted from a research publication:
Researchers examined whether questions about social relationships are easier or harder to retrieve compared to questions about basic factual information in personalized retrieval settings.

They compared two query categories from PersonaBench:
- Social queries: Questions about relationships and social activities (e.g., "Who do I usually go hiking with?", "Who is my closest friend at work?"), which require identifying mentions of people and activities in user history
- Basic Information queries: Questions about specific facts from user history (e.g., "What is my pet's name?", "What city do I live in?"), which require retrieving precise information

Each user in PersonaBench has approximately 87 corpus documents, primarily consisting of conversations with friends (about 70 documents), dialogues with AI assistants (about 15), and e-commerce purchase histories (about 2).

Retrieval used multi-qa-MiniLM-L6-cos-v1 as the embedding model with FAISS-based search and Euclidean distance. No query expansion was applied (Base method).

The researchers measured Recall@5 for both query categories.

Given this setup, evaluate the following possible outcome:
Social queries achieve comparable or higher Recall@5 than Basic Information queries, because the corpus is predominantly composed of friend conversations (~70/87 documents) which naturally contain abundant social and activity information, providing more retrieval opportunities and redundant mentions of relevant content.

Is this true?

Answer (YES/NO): YES